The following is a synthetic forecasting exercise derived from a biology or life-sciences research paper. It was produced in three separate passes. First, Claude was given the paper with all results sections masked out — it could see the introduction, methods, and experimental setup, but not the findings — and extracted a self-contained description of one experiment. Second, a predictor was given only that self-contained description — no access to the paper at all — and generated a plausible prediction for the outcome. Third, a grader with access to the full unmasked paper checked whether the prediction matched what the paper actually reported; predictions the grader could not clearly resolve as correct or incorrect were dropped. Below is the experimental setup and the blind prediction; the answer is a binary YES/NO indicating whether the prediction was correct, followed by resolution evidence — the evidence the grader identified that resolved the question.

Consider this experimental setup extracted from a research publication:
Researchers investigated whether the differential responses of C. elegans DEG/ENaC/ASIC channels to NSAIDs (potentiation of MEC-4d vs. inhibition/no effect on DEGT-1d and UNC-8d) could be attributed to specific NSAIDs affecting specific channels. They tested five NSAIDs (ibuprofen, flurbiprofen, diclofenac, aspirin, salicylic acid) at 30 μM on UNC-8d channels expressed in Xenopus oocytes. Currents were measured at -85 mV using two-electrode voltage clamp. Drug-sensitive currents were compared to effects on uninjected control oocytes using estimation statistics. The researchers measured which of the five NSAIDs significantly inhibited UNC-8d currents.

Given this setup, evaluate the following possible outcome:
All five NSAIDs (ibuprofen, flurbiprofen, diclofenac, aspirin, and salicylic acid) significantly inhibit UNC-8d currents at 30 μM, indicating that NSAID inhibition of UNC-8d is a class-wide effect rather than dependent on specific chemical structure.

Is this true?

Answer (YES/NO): NO